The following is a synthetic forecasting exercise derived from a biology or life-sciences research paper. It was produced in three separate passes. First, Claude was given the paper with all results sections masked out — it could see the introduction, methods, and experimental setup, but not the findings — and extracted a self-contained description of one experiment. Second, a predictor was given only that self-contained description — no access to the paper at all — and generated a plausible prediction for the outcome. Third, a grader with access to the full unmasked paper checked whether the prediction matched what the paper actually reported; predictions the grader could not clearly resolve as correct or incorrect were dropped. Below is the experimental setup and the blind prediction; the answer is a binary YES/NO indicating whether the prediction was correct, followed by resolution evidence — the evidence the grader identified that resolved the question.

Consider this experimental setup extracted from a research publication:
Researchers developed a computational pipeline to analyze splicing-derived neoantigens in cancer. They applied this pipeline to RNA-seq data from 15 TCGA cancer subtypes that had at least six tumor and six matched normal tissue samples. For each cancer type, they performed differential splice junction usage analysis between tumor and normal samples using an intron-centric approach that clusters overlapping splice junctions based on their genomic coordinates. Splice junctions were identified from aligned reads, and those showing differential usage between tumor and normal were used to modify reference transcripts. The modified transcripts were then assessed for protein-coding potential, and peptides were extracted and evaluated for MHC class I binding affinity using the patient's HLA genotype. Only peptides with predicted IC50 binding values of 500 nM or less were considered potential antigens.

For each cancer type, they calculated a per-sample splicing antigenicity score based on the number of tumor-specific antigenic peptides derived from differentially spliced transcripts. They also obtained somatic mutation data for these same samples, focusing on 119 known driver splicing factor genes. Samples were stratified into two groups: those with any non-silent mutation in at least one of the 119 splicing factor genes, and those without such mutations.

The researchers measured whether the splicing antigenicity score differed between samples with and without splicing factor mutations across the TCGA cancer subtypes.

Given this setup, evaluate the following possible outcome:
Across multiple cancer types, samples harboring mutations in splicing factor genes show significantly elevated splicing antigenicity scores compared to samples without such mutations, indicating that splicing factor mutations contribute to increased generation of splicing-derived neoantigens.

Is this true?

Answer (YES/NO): NO